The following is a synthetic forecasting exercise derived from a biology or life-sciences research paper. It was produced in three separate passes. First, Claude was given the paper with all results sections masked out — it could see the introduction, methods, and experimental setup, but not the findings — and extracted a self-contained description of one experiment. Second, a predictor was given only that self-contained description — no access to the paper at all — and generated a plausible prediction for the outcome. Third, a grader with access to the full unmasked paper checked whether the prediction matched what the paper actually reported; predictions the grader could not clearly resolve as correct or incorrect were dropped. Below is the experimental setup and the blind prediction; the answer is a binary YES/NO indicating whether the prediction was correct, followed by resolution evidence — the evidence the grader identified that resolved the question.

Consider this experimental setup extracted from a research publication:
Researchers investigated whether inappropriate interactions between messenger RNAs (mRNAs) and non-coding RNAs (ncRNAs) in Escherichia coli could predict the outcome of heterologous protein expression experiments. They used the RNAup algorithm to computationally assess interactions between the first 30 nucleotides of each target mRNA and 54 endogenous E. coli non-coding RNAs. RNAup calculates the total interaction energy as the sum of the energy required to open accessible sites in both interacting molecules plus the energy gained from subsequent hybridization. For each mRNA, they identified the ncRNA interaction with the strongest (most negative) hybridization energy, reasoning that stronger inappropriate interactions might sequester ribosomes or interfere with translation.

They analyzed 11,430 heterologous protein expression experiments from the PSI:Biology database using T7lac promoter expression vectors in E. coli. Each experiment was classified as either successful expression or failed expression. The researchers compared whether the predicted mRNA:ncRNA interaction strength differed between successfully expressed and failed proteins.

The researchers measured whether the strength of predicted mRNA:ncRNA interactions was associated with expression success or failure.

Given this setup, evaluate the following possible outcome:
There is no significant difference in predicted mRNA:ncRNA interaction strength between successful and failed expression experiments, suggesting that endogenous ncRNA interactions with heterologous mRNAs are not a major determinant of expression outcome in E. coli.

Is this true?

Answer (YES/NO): NO